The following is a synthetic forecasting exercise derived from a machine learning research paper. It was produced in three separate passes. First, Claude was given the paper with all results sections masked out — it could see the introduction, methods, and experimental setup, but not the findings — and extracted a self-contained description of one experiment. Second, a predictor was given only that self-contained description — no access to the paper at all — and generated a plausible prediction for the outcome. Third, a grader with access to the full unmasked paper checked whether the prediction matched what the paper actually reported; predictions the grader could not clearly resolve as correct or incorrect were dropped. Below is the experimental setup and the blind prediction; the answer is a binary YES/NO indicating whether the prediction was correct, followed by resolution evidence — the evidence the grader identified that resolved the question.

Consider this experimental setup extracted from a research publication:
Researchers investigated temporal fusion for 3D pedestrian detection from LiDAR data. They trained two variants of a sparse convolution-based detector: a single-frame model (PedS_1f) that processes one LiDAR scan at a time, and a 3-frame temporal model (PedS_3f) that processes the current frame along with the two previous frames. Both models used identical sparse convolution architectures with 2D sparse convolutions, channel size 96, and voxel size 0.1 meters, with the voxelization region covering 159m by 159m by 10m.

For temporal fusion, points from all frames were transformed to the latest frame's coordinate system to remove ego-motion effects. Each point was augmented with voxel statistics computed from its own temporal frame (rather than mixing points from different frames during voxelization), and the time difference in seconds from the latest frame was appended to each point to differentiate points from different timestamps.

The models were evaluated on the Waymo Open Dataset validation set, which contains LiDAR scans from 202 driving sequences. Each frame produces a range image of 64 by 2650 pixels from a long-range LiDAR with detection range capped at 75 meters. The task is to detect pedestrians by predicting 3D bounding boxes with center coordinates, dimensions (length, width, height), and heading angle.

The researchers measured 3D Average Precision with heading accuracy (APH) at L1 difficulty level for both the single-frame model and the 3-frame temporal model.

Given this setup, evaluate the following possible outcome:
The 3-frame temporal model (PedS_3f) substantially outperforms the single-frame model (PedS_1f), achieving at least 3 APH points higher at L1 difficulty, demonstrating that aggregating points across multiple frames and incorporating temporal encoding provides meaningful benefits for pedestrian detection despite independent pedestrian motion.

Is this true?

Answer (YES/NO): YES